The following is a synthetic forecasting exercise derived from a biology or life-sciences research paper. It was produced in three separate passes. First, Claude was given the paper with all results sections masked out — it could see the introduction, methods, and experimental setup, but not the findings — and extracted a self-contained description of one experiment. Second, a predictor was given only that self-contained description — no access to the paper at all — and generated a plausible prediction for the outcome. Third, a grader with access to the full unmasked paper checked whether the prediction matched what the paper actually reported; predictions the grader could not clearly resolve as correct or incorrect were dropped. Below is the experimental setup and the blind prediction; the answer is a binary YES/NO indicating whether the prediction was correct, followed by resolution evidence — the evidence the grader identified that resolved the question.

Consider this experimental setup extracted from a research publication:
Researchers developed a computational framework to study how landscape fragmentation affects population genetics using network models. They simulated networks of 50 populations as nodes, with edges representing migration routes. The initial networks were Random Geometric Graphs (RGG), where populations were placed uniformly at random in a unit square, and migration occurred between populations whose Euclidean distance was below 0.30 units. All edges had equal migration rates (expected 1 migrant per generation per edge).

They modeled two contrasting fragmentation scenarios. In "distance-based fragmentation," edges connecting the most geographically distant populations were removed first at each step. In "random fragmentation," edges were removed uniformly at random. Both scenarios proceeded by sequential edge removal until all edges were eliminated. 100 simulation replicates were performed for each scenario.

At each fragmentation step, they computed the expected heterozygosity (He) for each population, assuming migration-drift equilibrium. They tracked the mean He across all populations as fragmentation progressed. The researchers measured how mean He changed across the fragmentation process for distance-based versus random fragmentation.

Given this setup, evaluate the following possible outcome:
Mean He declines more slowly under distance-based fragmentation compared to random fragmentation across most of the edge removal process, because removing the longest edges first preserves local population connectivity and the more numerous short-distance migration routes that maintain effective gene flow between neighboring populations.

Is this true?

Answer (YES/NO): NO